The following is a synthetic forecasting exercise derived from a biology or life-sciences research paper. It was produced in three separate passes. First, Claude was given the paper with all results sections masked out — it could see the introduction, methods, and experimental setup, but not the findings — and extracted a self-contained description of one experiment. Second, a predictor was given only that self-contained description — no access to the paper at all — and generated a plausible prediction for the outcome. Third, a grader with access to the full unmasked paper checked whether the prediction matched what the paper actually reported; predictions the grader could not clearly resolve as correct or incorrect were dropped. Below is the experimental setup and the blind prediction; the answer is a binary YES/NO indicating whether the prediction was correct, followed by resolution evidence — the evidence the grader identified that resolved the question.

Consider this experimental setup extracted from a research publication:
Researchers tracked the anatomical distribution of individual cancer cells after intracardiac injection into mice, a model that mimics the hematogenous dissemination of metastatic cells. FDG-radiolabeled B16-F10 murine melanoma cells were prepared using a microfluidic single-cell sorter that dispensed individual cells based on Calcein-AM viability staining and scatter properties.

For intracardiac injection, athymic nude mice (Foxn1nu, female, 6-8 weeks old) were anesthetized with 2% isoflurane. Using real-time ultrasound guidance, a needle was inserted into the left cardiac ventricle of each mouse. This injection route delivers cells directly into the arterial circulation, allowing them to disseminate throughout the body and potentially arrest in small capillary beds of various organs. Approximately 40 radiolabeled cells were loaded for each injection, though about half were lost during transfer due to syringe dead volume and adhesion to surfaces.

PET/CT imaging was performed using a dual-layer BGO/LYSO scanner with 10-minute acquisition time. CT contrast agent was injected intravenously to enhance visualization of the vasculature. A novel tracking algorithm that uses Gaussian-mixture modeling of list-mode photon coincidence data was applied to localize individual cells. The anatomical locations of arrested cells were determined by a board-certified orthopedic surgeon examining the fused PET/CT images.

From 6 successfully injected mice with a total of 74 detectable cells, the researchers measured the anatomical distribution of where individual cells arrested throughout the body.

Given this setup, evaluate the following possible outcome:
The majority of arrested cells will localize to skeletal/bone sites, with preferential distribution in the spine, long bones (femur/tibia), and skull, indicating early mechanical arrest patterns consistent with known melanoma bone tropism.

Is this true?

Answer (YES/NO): NO